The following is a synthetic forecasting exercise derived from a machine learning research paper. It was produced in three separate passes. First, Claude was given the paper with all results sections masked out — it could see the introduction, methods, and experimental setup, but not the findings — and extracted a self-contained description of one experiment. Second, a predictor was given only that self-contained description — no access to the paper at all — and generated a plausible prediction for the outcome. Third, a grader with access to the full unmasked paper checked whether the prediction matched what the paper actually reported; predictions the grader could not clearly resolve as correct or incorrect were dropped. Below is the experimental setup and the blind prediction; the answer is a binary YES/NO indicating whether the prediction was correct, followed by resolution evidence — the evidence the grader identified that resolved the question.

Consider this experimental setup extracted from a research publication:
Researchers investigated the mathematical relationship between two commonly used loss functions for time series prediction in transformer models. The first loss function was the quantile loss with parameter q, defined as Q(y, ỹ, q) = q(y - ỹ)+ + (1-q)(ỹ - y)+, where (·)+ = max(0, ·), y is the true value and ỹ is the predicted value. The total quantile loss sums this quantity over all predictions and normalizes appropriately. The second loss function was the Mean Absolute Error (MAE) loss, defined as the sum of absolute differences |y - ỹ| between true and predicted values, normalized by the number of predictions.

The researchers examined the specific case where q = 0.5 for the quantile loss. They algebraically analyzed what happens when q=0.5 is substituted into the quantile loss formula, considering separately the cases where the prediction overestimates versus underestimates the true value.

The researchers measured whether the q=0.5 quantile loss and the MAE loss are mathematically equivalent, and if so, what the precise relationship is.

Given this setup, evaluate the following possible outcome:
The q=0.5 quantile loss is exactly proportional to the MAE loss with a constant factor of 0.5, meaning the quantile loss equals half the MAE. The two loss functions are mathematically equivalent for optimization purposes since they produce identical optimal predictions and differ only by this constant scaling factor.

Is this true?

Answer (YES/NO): YES